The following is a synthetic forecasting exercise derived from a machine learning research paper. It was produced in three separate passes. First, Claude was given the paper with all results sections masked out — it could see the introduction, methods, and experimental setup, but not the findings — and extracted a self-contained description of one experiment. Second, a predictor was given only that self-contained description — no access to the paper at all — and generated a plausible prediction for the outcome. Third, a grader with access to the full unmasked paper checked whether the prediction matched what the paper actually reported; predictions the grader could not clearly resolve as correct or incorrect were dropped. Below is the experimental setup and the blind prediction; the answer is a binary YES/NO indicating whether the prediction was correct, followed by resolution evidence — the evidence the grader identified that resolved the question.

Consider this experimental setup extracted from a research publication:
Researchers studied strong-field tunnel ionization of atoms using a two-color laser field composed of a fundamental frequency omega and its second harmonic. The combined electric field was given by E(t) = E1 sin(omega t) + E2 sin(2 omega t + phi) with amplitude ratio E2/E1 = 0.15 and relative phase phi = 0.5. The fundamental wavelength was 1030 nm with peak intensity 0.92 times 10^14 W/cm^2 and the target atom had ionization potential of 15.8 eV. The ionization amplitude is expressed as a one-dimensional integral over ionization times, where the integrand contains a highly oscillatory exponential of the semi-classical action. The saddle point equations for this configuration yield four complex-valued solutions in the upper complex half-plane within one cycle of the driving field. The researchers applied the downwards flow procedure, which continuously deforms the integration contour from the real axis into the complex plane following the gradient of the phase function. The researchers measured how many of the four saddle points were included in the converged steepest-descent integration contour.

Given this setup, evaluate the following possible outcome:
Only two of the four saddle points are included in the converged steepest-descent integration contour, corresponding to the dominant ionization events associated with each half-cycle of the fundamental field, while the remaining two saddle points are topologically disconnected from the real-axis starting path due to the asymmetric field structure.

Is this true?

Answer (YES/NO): YES